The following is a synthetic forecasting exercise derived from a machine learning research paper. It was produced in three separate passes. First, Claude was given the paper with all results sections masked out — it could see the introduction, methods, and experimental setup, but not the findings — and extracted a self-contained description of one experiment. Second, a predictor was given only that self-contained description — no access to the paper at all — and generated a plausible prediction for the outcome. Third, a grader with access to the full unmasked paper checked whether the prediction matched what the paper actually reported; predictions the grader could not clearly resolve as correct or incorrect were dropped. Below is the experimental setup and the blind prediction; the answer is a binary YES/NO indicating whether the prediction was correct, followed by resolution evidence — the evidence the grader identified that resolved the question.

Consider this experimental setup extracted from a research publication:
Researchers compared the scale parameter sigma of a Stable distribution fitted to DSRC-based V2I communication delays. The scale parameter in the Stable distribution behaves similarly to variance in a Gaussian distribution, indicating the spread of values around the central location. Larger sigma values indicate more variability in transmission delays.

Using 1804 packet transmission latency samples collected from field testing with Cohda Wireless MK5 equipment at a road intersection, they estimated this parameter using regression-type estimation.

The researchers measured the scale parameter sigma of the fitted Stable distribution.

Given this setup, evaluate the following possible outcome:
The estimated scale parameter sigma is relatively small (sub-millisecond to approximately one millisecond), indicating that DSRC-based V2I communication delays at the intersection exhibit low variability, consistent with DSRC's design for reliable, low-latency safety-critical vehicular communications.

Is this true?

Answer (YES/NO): NO